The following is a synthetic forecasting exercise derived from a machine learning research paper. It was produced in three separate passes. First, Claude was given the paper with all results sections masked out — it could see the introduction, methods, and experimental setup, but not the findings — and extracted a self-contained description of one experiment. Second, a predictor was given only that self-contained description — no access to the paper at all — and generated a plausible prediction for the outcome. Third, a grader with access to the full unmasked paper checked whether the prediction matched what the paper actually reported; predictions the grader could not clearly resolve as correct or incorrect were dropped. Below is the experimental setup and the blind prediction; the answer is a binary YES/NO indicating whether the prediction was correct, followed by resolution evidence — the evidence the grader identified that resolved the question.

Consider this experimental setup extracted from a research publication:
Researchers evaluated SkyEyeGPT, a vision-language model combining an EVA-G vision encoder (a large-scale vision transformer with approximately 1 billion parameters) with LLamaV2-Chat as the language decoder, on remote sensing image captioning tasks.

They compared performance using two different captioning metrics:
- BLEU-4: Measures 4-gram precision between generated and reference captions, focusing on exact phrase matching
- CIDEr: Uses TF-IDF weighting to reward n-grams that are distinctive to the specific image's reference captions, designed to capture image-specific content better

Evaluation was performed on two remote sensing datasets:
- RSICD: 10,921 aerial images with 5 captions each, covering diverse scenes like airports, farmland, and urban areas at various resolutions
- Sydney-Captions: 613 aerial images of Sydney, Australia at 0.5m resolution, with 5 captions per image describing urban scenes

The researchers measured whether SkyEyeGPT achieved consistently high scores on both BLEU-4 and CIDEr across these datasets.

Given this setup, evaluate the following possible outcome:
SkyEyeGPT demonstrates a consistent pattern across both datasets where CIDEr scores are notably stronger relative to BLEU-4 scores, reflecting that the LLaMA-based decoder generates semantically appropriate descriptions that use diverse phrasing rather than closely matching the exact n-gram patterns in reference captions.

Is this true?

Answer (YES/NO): NO